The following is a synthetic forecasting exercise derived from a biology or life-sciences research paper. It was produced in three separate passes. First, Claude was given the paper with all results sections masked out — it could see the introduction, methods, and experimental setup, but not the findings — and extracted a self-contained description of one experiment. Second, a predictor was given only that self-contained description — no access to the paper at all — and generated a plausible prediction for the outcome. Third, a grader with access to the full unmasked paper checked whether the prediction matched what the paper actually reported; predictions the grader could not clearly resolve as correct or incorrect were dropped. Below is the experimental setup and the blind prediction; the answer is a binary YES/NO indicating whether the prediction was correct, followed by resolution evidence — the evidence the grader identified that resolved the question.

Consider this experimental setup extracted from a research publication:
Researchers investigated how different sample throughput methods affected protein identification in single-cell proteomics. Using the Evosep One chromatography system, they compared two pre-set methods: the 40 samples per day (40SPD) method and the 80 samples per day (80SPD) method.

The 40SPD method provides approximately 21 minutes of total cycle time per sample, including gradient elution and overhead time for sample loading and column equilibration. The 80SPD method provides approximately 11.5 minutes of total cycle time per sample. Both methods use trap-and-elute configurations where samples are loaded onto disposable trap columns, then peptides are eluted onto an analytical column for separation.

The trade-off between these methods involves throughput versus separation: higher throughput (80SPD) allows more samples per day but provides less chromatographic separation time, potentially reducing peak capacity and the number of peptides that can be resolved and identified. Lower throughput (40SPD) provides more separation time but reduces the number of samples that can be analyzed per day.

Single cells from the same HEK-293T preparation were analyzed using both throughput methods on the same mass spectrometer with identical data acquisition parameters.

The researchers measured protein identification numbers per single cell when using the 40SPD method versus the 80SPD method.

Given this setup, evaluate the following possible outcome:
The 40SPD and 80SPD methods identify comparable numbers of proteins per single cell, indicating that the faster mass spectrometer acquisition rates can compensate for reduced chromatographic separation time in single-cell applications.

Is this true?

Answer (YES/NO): NO